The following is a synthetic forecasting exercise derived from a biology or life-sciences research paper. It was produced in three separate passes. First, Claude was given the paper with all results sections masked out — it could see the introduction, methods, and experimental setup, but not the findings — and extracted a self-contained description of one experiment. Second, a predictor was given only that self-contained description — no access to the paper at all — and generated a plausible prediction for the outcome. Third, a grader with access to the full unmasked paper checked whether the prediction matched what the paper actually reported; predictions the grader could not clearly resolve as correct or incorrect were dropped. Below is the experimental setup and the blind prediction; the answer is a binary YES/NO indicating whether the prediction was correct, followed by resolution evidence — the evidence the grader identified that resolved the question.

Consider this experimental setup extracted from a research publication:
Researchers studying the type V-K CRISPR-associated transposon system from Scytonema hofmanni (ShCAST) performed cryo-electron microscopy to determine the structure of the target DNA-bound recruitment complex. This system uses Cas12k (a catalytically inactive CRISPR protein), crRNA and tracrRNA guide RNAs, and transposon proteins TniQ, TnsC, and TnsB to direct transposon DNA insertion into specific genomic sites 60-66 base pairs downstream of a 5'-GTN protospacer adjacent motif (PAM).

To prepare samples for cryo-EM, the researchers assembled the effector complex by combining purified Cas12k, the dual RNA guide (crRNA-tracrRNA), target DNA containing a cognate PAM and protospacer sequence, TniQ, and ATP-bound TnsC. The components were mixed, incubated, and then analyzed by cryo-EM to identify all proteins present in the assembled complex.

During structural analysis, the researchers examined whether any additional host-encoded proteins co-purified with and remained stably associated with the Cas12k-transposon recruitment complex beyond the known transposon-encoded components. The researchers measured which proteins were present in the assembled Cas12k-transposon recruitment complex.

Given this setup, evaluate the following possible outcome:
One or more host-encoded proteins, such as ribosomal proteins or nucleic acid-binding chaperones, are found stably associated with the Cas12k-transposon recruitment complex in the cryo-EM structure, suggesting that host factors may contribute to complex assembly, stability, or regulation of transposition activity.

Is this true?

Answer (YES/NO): YES